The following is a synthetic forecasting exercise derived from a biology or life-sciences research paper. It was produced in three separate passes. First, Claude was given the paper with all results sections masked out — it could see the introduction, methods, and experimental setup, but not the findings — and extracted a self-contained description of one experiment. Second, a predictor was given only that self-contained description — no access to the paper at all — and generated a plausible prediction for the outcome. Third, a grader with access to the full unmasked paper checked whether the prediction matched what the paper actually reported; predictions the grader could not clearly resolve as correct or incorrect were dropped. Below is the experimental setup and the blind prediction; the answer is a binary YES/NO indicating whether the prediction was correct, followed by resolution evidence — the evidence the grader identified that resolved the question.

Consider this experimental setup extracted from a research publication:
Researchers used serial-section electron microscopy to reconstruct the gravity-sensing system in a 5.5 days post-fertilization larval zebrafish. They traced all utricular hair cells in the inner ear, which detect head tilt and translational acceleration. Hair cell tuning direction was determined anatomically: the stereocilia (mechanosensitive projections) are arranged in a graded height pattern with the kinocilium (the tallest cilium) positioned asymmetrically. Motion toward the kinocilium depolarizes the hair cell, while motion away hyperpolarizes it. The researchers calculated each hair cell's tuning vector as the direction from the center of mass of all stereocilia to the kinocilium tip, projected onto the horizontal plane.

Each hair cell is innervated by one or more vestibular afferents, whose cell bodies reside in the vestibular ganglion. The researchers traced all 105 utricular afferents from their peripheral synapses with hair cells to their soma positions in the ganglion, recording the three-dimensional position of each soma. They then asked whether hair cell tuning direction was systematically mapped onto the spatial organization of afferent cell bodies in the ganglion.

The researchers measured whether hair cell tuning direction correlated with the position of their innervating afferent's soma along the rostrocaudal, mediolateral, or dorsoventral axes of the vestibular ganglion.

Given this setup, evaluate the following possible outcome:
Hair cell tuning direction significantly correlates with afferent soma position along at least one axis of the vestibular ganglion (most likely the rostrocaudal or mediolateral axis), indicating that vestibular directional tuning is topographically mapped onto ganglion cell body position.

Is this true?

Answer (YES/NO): YES